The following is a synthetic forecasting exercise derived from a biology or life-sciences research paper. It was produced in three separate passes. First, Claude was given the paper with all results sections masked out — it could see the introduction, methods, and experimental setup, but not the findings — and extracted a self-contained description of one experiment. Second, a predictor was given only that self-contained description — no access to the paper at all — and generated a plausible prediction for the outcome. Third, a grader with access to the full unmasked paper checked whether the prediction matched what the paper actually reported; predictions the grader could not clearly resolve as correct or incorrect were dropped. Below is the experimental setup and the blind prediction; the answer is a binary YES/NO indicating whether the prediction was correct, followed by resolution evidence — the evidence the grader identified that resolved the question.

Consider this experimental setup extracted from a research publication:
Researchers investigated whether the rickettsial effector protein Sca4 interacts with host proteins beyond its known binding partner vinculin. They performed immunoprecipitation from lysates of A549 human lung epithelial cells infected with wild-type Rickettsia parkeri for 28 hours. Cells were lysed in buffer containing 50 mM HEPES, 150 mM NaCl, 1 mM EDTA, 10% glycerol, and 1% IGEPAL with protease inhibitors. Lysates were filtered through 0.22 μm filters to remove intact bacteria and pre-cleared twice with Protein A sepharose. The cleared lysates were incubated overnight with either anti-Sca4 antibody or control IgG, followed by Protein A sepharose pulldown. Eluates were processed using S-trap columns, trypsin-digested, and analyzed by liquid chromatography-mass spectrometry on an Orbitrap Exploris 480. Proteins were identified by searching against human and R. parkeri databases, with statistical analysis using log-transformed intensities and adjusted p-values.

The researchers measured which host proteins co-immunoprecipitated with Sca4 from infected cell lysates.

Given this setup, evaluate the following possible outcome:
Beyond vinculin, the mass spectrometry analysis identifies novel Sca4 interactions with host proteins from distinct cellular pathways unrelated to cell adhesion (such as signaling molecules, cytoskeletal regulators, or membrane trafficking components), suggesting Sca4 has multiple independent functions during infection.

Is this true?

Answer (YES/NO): YES